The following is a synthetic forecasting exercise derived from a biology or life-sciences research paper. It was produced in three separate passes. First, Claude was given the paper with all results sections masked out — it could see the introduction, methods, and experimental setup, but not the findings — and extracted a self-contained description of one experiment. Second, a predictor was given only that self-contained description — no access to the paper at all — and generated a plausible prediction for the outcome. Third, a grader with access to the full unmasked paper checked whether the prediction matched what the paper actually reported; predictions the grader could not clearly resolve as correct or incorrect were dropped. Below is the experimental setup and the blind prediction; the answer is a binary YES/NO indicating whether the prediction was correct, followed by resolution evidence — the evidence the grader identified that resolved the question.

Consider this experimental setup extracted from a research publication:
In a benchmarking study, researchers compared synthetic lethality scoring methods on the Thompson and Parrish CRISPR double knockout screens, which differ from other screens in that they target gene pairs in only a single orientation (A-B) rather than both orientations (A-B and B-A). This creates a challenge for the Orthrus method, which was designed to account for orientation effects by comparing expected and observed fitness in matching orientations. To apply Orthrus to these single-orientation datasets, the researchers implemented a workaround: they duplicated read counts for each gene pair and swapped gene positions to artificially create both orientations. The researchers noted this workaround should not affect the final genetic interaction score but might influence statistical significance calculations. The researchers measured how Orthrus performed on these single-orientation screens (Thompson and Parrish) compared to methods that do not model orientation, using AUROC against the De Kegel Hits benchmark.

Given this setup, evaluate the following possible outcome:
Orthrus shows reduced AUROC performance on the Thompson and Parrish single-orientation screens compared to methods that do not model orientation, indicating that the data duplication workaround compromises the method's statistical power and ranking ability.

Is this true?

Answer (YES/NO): YES